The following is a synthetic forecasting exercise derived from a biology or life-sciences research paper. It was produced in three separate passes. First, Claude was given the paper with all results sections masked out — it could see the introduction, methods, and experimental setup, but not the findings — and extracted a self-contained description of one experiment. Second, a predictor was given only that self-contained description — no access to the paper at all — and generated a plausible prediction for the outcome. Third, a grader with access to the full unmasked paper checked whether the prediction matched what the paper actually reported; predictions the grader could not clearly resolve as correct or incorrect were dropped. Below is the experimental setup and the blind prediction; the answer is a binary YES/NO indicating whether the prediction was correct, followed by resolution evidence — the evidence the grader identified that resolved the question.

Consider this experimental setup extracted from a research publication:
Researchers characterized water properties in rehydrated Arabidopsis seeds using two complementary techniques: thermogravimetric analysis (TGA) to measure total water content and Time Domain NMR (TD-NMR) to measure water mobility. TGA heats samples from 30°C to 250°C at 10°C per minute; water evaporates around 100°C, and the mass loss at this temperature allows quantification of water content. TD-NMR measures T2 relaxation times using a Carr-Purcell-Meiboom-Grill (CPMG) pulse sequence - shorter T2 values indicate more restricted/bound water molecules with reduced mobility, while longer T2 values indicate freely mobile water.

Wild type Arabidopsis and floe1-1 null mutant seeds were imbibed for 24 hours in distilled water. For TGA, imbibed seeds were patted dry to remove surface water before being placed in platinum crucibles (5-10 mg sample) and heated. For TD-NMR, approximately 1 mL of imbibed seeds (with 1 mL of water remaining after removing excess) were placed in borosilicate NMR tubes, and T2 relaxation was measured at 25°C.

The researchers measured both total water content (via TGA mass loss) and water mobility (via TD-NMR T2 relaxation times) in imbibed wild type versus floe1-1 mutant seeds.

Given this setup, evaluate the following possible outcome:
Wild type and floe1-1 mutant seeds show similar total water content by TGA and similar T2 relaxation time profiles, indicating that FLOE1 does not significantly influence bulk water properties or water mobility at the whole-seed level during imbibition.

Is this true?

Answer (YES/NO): NO